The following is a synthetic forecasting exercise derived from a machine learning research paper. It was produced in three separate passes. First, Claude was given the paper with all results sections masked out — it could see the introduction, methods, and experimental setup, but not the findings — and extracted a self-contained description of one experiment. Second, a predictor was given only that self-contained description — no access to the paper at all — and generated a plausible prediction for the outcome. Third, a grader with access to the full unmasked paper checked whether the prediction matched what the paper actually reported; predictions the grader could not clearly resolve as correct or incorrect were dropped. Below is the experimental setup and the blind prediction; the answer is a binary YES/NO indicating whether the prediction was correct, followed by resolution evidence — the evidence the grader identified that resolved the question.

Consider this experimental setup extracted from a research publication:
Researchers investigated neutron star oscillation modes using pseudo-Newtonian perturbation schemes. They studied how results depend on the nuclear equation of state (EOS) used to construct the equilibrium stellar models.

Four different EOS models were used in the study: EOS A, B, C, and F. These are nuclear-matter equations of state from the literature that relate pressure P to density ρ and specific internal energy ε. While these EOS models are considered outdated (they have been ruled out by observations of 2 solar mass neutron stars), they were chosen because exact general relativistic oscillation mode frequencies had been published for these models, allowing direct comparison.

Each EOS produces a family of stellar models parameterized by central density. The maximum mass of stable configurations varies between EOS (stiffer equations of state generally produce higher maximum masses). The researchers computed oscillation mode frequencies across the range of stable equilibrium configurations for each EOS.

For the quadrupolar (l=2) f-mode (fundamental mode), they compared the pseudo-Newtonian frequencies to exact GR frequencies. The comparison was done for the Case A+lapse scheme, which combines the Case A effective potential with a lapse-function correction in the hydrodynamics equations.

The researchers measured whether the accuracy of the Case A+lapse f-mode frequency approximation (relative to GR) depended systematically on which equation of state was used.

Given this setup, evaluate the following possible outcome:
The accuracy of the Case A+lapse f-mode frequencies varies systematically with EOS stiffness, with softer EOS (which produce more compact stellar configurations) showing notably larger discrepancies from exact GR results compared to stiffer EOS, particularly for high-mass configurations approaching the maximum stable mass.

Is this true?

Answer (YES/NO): NO